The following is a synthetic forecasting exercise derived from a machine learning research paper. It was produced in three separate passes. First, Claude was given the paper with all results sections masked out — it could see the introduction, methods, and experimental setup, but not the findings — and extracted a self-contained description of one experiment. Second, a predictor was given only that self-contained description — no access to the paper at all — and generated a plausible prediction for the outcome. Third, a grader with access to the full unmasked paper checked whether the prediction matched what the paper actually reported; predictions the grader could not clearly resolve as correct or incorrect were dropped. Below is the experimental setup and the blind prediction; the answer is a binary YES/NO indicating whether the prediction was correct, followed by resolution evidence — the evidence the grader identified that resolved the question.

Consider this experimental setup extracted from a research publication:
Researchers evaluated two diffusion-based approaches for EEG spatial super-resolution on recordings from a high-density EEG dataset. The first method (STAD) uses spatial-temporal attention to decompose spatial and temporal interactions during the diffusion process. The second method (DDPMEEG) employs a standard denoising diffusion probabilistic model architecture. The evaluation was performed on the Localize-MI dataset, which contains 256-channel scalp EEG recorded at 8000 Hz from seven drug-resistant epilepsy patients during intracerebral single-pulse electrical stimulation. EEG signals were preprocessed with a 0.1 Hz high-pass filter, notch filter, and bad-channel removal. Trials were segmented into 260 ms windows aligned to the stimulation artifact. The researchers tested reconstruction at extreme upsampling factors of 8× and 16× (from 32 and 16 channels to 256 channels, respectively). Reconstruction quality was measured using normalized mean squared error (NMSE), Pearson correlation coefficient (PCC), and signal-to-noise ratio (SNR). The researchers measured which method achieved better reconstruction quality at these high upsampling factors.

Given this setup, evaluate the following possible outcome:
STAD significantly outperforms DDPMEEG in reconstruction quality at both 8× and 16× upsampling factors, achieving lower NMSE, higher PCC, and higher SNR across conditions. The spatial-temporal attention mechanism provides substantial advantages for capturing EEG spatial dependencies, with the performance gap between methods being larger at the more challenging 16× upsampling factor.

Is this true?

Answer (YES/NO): NO